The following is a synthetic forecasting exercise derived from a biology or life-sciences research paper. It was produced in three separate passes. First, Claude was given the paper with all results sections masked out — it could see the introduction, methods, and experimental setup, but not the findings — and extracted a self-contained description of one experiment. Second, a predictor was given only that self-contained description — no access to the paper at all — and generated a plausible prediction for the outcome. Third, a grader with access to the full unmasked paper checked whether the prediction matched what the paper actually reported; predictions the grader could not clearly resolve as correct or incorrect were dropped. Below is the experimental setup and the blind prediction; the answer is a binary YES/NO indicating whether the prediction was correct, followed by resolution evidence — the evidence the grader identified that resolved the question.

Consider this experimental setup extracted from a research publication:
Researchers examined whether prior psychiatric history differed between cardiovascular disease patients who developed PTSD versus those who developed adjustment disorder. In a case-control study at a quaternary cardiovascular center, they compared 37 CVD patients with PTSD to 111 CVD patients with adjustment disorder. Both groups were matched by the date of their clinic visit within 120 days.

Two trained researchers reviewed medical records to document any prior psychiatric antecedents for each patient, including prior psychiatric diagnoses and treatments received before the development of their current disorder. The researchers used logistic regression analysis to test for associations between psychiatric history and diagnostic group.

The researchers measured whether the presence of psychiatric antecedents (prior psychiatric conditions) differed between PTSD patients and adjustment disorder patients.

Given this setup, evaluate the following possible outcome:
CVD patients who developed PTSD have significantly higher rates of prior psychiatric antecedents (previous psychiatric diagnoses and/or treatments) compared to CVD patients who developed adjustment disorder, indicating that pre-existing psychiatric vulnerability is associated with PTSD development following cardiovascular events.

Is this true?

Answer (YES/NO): YES